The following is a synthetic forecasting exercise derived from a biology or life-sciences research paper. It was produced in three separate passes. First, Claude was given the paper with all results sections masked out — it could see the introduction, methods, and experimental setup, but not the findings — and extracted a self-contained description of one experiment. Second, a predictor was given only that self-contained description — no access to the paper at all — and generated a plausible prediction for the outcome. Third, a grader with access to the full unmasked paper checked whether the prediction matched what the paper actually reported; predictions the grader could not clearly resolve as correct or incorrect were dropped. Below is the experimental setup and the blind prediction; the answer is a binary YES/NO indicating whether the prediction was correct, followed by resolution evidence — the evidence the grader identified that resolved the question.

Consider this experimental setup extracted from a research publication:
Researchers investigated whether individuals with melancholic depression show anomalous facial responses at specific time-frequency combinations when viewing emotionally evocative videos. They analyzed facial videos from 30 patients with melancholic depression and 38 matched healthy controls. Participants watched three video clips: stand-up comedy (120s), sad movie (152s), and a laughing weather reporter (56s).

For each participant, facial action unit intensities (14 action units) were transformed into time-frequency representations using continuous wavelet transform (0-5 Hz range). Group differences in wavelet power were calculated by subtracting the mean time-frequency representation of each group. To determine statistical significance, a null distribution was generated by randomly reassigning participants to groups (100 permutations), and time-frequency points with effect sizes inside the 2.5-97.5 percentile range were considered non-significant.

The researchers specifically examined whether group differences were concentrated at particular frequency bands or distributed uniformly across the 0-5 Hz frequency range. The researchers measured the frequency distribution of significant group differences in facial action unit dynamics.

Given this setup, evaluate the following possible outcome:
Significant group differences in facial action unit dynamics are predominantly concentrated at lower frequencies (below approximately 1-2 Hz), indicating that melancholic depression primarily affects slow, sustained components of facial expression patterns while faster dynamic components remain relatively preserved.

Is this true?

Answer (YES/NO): NO